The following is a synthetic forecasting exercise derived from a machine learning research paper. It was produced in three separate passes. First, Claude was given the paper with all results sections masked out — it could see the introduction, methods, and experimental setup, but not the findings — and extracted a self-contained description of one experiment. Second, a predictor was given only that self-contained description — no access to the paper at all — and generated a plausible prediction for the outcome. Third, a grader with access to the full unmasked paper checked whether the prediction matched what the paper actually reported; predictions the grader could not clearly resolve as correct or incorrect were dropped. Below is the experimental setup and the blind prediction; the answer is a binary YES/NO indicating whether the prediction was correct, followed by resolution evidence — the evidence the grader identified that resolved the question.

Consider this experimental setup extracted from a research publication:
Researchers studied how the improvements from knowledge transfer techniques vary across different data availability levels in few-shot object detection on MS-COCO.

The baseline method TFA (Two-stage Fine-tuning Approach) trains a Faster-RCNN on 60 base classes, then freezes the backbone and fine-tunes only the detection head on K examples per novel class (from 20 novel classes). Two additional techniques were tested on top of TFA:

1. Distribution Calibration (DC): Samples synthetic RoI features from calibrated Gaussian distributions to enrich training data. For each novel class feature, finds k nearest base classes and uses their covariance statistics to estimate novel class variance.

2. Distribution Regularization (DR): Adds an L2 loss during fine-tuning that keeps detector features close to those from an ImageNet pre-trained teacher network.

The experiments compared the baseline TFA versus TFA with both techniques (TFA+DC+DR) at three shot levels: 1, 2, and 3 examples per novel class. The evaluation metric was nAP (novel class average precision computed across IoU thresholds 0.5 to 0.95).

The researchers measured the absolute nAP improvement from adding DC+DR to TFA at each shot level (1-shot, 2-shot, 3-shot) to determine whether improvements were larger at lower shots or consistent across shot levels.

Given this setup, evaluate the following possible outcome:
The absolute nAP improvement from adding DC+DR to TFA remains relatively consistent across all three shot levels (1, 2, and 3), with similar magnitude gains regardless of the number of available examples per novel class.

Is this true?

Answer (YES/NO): YES